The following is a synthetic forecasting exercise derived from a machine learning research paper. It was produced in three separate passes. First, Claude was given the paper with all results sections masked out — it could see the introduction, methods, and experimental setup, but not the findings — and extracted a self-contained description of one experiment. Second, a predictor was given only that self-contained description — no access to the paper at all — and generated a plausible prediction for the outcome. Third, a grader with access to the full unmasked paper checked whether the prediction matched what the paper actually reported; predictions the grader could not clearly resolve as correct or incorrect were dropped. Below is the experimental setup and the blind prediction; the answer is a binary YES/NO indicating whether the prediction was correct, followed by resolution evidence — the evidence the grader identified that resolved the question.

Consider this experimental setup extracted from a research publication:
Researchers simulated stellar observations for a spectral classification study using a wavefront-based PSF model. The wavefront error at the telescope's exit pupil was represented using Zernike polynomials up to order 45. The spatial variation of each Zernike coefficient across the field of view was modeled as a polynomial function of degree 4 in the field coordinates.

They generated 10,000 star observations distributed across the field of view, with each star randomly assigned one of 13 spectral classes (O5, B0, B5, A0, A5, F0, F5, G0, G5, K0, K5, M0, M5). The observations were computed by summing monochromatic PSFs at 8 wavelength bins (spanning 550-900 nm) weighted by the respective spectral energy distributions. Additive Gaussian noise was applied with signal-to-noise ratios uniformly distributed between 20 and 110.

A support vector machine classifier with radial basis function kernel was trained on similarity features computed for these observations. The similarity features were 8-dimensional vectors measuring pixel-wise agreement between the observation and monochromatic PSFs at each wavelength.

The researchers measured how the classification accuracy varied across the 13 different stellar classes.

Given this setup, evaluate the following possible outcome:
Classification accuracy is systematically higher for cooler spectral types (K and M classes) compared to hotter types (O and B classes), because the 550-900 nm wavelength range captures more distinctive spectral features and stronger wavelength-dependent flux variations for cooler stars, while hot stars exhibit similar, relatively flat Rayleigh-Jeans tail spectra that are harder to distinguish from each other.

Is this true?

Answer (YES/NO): YES